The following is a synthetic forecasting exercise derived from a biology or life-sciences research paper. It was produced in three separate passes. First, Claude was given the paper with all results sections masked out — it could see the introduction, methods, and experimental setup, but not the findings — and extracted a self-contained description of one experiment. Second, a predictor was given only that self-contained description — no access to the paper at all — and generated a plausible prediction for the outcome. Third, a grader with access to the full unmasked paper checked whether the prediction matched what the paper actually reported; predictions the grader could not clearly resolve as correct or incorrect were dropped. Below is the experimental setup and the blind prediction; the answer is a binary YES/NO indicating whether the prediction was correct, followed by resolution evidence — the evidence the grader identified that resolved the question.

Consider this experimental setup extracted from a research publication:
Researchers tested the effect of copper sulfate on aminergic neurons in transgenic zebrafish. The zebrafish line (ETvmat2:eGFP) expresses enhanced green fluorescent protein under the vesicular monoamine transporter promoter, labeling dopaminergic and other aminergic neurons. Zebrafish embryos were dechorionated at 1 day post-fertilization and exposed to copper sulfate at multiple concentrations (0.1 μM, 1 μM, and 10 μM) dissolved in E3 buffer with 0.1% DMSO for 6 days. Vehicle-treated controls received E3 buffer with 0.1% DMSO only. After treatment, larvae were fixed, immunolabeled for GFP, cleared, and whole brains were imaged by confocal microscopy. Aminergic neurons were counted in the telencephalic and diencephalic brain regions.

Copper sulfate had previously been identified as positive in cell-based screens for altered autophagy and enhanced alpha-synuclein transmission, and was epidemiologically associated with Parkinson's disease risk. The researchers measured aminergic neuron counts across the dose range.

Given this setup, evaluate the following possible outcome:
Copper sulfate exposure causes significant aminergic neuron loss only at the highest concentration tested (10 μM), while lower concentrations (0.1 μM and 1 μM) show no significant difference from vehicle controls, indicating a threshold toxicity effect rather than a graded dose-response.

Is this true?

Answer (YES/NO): NO